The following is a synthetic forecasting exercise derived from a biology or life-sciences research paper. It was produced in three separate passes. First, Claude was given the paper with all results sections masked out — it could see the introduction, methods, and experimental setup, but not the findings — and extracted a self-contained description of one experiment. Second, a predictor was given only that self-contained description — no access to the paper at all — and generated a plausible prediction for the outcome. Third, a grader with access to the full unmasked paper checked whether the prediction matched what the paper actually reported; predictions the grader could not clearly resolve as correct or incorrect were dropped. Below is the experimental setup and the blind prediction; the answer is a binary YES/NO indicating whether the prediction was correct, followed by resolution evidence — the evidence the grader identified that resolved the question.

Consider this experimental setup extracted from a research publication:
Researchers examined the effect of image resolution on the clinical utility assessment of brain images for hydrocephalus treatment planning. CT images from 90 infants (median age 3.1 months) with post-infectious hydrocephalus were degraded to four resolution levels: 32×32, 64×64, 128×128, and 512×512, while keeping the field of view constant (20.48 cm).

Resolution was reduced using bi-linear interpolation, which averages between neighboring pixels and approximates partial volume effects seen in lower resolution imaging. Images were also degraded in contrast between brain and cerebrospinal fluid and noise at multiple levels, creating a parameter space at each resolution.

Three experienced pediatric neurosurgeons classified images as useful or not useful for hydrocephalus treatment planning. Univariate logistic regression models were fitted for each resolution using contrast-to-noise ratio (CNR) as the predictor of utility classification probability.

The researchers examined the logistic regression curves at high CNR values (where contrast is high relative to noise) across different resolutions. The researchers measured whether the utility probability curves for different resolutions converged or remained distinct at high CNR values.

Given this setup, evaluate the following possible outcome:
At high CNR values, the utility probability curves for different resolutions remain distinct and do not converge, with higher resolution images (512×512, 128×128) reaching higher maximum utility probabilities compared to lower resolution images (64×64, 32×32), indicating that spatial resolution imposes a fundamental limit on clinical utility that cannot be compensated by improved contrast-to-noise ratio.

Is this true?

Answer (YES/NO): NO